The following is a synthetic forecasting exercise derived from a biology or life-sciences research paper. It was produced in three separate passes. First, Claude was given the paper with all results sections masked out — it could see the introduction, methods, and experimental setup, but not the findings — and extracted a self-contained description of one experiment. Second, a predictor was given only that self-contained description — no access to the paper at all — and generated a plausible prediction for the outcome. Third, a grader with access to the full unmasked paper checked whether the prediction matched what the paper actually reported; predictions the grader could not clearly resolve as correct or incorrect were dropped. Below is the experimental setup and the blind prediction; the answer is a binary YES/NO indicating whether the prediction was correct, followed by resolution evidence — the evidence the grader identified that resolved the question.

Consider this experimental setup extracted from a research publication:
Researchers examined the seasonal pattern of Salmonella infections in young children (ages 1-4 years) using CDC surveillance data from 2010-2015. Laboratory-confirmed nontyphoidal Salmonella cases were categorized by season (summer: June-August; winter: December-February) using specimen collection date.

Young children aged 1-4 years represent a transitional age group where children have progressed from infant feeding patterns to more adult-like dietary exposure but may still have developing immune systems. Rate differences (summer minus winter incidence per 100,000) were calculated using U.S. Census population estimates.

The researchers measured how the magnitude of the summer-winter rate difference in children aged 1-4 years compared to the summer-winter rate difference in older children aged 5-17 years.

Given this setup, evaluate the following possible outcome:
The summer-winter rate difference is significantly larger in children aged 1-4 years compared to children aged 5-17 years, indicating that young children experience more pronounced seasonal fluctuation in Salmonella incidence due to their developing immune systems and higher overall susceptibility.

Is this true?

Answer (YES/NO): YES